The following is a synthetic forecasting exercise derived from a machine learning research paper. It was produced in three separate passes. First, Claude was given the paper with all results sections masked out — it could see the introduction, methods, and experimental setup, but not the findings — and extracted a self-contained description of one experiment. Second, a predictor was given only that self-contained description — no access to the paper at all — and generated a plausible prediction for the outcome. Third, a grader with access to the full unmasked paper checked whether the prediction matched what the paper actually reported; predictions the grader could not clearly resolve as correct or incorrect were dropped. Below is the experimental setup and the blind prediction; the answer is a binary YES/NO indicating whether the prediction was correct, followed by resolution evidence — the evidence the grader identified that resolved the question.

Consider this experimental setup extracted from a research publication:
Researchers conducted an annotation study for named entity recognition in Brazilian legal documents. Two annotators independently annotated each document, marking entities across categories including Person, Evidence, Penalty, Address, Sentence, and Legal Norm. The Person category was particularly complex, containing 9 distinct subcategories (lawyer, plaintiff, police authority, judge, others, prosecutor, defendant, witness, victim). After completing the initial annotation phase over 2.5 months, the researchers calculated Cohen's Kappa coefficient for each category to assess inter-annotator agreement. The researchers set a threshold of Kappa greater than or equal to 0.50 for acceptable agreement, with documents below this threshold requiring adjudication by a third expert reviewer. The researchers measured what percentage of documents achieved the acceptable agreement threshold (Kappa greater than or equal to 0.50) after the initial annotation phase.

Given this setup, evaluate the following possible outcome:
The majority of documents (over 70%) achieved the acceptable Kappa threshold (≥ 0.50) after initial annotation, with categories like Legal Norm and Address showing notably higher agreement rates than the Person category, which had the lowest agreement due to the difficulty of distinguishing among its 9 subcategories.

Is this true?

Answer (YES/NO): NO